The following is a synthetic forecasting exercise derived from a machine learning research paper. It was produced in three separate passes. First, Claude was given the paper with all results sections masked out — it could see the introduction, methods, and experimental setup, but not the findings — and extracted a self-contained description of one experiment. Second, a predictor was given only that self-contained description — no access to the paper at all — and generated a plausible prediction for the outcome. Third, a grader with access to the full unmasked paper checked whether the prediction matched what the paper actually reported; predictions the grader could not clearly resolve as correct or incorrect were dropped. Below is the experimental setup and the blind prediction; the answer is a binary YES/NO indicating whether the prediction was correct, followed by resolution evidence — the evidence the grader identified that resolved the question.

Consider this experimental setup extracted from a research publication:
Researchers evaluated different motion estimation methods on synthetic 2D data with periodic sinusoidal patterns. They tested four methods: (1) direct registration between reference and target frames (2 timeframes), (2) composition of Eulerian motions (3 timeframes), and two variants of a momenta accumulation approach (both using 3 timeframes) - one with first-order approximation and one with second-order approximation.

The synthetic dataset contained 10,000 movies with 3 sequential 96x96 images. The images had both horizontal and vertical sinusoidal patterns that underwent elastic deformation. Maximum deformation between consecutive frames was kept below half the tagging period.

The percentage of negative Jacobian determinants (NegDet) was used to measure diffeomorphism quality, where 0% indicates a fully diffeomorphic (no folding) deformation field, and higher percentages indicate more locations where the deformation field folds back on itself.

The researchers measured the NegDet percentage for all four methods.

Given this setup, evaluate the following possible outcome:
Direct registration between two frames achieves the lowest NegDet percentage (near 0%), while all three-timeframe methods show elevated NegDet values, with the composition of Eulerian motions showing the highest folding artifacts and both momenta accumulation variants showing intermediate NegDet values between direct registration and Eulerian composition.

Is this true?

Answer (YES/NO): NO